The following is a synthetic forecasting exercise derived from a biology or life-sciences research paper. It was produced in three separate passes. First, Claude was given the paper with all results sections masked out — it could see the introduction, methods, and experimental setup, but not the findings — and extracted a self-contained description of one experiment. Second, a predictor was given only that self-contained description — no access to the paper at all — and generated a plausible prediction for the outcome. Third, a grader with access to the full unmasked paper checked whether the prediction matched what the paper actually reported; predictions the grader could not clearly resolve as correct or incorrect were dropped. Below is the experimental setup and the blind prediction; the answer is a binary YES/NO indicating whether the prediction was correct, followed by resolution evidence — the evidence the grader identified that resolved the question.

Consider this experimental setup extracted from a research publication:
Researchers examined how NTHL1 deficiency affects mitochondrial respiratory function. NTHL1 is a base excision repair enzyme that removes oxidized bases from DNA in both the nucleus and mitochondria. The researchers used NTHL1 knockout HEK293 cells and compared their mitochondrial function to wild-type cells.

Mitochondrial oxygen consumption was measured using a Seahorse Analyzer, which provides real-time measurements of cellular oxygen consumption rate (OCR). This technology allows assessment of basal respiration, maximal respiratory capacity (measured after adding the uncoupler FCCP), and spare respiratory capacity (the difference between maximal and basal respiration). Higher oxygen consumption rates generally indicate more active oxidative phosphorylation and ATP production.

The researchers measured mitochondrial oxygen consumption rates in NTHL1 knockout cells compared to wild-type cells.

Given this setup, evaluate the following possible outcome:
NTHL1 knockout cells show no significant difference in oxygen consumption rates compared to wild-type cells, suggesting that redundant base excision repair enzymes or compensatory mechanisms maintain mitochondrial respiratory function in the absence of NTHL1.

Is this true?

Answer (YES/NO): NO